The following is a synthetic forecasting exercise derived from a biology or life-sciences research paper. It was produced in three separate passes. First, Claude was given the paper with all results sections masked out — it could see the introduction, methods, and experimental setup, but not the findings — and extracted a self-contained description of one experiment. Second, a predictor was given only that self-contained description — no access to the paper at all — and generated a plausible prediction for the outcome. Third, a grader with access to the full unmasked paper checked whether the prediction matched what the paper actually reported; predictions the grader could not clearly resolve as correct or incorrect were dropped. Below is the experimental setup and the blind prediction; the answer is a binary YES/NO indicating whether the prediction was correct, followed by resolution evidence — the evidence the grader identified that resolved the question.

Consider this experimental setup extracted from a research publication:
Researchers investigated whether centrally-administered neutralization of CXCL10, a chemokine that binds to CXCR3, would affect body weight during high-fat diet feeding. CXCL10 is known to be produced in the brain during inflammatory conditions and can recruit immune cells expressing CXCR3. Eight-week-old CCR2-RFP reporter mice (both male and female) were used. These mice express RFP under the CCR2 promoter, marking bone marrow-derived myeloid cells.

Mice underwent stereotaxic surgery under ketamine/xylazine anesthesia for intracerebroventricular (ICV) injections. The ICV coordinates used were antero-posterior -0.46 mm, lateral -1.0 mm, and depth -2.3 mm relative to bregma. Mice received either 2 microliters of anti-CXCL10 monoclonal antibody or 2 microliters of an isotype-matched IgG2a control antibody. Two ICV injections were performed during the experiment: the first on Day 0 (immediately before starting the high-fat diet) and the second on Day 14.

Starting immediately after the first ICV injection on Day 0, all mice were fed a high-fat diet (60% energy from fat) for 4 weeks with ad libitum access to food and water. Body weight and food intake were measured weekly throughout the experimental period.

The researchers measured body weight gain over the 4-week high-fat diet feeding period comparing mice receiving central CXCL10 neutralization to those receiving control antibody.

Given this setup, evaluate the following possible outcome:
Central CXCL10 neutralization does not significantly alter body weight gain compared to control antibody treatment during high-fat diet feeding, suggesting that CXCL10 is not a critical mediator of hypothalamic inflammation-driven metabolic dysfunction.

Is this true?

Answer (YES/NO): NO